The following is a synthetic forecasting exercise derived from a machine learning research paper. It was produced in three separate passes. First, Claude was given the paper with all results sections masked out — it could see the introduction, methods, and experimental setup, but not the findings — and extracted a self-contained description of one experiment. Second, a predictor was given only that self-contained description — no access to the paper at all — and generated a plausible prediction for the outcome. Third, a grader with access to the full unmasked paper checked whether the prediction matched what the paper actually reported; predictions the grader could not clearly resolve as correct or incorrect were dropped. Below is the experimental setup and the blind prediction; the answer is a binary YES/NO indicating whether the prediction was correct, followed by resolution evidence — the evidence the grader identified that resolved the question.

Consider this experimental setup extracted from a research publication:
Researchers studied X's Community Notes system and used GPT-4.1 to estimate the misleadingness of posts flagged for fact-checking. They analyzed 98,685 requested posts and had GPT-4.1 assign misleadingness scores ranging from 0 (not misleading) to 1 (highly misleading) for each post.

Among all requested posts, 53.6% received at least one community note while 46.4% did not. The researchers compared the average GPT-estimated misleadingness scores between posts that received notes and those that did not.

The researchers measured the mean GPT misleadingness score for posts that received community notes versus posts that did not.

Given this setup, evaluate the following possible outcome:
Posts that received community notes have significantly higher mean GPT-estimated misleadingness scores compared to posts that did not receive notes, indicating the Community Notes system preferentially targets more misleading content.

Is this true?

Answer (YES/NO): YES